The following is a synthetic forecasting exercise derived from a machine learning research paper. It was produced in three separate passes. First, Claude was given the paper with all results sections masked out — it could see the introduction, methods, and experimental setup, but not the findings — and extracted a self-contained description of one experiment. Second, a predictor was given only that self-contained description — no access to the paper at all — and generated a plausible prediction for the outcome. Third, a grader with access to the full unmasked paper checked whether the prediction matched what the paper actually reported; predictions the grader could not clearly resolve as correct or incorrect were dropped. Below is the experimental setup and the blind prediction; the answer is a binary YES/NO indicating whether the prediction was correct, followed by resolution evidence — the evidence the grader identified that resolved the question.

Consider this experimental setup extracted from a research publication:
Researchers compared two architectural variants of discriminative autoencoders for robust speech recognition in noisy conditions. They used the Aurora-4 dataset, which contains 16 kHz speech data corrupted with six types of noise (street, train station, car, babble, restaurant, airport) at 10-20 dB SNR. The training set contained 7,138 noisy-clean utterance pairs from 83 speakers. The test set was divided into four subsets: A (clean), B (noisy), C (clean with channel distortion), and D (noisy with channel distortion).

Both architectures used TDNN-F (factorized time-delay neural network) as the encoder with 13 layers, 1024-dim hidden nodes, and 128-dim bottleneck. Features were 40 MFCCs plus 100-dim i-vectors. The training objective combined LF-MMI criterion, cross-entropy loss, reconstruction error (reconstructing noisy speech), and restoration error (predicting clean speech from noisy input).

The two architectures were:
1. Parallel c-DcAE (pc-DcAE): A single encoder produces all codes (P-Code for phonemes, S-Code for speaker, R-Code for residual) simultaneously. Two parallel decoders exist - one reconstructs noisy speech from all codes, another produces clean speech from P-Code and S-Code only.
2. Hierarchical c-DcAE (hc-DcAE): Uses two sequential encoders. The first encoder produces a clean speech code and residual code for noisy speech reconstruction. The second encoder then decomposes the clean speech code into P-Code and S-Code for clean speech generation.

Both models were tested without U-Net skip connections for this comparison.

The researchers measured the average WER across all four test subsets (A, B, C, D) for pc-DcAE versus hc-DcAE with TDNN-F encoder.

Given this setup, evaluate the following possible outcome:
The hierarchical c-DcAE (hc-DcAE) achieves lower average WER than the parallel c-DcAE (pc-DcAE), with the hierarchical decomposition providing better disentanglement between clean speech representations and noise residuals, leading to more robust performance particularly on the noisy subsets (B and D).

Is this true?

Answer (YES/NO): NO